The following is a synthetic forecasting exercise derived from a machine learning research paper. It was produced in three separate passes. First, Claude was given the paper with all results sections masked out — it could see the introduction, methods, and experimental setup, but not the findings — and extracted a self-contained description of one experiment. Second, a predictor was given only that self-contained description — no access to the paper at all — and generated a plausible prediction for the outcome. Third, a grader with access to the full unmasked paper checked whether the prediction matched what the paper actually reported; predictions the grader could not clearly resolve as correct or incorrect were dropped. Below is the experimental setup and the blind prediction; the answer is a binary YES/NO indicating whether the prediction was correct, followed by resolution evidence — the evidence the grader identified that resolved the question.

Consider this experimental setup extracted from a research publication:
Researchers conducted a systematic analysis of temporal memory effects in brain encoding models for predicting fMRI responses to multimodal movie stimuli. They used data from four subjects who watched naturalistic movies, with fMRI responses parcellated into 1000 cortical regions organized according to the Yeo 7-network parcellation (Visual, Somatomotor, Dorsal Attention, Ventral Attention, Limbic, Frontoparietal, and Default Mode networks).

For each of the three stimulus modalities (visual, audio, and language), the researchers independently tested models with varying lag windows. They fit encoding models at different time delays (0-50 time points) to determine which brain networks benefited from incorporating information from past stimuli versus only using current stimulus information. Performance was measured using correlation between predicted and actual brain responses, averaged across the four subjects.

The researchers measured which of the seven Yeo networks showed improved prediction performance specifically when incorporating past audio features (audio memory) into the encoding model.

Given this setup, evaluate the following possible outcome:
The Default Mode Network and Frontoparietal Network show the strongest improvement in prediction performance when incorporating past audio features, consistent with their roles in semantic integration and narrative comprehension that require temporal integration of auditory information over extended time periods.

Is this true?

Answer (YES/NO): NO